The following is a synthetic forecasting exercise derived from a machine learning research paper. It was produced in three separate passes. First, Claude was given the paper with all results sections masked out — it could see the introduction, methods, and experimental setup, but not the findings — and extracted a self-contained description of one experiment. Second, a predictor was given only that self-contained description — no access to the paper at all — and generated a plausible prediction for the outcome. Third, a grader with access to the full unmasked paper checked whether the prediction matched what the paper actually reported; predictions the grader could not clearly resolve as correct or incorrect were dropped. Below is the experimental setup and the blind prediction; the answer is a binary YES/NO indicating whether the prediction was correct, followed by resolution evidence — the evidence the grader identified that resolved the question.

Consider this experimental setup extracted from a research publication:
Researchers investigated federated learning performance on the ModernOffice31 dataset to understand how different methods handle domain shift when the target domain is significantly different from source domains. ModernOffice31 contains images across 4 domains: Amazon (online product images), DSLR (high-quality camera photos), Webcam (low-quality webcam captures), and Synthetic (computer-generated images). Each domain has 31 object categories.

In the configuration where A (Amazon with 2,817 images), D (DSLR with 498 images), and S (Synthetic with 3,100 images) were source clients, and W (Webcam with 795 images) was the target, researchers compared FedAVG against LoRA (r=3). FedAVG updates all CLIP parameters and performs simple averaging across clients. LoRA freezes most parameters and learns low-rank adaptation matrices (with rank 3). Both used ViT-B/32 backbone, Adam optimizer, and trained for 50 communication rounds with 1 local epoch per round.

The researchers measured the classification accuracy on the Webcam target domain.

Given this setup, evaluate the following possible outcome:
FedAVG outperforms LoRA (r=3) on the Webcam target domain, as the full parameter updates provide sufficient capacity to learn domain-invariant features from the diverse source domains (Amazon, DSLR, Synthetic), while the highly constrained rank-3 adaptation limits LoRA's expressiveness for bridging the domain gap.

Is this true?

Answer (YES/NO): NO